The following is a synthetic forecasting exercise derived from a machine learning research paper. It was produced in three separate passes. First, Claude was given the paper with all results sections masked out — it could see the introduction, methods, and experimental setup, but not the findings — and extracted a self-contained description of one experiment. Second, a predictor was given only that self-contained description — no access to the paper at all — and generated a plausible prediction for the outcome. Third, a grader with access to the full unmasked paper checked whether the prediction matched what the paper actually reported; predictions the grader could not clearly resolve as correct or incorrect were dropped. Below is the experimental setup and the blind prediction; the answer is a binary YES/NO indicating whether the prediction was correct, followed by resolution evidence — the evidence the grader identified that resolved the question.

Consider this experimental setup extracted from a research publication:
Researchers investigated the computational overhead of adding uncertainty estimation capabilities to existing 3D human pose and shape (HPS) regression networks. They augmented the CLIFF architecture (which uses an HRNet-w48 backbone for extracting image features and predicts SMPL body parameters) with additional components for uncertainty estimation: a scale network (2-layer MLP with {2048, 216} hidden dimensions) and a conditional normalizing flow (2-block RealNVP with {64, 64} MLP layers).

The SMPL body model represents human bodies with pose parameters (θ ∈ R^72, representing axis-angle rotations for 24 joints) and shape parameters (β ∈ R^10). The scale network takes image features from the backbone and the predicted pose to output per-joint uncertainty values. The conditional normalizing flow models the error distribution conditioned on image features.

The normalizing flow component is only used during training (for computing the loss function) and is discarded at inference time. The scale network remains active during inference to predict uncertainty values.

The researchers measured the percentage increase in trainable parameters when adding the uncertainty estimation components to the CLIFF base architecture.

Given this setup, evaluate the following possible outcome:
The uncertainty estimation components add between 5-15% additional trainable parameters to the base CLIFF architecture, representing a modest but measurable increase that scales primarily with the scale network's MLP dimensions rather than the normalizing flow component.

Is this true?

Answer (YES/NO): NO